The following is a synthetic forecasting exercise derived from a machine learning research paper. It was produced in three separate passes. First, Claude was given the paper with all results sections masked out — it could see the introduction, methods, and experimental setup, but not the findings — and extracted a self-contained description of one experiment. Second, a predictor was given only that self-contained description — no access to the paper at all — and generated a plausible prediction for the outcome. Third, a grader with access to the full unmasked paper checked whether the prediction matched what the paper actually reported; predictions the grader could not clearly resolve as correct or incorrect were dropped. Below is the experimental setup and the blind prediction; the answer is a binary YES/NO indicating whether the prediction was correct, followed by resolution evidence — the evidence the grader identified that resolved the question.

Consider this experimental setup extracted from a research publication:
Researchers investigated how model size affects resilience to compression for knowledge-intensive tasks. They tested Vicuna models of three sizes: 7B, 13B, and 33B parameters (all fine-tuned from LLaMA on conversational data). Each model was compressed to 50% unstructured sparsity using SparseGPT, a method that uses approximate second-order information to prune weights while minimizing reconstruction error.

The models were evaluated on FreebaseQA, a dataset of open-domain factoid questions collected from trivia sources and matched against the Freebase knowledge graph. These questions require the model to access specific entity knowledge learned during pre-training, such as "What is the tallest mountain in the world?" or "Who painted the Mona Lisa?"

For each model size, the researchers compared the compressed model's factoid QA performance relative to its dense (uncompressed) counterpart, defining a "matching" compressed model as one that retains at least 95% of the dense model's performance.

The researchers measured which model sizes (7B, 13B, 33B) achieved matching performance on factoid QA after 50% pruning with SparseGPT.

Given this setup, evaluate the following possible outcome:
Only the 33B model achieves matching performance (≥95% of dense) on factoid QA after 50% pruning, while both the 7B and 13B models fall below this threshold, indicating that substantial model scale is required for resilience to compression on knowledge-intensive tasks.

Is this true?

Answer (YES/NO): NO